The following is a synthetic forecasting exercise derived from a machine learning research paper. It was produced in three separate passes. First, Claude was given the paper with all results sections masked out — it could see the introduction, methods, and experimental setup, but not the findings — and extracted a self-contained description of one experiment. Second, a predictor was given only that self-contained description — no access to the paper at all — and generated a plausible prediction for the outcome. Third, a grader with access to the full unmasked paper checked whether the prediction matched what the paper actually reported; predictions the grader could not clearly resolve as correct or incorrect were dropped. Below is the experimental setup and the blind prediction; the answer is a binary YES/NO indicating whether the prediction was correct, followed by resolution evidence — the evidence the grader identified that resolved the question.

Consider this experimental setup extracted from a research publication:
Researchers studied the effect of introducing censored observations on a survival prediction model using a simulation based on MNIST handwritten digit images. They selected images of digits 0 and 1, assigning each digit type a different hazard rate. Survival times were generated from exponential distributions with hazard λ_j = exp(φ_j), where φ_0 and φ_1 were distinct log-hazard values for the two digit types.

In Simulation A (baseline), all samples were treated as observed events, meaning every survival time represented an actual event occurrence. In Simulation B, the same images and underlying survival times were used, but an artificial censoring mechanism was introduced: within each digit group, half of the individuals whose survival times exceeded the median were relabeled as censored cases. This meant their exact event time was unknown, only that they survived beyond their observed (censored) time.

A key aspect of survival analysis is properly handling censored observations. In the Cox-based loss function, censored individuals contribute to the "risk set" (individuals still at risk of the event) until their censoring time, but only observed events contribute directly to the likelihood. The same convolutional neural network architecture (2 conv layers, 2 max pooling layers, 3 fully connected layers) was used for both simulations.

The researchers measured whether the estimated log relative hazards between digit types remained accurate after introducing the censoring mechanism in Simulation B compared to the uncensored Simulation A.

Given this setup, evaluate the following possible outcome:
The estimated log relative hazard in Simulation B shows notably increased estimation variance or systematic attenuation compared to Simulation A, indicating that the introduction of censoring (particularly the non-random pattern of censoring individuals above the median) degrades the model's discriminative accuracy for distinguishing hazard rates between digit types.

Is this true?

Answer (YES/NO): NO